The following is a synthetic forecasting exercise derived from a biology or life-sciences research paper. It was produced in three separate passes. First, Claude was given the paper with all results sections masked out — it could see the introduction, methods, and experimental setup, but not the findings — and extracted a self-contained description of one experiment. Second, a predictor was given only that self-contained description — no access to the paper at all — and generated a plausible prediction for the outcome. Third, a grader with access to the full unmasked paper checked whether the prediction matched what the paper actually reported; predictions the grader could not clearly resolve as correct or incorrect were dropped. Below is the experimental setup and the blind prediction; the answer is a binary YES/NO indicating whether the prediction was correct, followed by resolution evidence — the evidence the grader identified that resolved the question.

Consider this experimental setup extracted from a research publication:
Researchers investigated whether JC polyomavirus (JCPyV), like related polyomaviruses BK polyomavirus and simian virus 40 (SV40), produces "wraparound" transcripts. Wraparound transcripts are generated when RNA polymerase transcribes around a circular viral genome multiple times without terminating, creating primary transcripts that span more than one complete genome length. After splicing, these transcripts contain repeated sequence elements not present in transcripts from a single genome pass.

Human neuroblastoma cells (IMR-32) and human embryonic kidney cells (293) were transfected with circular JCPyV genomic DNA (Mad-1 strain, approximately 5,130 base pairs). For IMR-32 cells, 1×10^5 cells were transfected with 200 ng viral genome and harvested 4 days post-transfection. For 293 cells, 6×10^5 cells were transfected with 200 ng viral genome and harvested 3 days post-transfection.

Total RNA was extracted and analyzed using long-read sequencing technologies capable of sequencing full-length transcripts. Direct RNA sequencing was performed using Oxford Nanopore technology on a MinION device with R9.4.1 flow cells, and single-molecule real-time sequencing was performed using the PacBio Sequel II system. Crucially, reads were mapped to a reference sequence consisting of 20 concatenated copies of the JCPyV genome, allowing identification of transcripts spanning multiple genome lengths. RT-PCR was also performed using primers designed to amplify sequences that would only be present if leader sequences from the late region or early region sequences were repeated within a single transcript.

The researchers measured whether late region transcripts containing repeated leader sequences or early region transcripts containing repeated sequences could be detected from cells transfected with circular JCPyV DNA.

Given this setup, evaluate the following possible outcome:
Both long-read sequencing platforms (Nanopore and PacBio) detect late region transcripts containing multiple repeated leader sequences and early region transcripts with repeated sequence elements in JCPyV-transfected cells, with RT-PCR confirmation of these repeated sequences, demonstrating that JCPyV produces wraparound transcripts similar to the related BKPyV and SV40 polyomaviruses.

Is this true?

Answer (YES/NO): YES